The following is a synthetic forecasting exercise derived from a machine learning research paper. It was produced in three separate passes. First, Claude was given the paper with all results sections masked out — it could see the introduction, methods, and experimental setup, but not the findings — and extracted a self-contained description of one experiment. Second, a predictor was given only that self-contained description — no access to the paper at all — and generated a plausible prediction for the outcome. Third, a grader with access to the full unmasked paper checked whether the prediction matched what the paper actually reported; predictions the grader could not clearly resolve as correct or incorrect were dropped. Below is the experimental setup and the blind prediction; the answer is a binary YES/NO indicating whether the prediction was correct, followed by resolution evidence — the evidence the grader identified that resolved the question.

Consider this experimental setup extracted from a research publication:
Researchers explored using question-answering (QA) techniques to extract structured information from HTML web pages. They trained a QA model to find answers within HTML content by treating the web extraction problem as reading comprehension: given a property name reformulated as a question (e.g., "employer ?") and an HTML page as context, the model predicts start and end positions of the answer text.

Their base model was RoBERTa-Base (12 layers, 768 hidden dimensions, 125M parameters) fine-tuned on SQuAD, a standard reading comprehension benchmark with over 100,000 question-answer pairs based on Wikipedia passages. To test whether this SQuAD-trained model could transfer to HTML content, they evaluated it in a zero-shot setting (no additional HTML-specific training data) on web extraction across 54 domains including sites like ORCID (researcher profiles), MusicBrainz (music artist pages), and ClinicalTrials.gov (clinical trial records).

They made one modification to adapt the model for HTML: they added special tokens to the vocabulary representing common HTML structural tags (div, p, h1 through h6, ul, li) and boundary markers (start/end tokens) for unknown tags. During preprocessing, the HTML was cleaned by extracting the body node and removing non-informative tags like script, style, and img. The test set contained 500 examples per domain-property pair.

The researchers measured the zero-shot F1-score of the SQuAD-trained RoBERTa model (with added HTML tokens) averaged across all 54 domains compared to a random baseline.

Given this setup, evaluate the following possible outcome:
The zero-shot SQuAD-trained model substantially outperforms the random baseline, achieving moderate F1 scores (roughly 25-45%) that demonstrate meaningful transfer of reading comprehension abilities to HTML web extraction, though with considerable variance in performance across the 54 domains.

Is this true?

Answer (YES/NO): NO